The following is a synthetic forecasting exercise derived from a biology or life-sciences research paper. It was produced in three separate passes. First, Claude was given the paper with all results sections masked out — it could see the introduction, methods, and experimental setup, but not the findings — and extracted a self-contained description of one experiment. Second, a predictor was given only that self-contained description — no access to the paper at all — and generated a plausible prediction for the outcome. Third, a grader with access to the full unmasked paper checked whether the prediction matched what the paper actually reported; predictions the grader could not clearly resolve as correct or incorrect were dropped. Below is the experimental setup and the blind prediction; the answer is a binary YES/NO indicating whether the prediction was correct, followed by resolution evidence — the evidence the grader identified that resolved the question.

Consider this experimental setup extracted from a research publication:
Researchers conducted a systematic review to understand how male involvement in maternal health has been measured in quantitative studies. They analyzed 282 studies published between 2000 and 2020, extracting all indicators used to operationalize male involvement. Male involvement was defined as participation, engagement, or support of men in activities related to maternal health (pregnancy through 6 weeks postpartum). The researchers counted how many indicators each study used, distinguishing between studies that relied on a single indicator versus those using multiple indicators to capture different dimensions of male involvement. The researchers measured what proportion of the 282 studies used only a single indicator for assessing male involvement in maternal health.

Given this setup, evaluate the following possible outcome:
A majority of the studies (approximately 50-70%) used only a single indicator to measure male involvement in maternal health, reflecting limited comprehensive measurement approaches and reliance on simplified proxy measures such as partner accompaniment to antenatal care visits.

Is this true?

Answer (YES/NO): NO